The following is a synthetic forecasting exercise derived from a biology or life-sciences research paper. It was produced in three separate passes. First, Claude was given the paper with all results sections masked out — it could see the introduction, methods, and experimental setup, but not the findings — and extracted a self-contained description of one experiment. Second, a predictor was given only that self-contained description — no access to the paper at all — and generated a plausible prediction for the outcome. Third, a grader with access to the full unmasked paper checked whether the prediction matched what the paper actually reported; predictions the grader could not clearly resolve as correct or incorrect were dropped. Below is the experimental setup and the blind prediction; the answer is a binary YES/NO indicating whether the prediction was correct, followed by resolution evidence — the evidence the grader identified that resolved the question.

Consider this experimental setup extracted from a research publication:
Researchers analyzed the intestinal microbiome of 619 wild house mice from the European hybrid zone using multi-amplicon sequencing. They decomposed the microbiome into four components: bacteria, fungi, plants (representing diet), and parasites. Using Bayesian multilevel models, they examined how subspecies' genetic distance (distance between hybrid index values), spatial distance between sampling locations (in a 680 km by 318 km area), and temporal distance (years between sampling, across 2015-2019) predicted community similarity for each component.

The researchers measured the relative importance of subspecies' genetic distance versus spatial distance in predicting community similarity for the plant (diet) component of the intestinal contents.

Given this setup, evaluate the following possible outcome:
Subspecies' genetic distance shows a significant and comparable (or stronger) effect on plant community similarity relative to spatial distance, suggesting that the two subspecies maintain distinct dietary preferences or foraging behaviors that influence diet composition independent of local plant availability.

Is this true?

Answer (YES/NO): NO